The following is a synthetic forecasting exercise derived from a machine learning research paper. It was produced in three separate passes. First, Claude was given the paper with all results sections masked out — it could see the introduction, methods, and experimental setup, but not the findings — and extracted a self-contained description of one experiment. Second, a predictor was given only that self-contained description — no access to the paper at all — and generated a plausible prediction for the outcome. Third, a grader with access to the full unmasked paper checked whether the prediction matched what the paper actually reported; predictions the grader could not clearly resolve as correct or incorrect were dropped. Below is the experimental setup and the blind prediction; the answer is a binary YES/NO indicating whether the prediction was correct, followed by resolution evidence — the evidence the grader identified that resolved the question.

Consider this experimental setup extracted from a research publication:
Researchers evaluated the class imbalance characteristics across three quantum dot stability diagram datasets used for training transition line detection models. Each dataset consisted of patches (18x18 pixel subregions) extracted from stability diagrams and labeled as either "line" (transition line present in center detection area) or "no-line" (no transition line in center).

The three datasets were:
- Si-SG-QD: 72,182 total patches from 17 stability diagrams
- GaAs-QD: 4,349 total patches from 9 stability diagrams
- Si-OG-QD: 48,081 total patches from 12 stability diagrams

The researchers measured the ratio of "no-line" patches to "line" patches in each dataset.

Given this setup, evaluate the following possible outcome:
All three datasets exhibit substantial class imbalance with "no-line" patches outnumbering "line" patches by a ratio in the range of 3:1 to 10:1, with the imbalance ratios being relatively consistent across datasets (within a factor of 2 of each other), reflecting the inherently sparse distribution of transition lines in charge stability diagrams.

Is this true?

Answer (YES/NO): NO